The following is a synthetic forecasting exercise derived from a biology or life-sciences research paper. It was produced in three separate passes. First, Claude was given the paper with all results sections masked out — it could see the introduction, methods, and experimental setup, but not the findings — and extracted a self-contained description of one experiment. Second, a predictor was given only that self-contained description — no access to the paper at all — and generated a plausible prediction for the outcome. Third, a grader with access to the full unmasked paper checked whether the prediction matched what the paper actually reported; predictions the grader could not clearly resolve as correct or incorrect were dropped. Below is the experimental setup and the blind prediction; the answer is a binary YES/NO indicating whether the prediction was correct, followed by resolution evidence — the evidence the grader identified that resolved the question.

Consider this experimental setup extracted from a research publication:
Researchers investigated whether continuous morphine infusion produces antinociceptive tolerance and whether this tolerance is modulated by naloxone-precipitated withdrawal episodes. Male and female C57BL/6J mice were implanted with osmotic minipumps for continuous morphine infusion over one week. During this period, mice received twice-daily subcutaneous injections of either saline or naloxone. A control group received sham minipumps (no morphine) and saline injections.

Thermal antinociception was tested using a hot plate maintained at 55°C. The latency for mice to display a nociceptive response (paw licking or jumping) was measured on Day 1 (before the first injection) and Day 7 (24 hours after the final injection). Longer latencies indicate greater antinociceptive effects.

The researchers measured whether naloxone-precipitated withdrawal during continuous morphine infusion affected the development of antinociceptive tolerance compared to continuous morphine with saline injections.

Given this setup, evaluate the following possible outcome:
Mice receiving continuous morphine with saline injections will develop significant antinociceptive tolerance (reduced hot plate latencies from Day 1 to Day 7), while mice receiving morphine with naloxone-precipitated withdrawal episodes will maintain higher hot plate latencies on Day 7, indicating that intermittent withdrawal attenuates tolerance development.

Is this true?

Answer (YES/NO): NO